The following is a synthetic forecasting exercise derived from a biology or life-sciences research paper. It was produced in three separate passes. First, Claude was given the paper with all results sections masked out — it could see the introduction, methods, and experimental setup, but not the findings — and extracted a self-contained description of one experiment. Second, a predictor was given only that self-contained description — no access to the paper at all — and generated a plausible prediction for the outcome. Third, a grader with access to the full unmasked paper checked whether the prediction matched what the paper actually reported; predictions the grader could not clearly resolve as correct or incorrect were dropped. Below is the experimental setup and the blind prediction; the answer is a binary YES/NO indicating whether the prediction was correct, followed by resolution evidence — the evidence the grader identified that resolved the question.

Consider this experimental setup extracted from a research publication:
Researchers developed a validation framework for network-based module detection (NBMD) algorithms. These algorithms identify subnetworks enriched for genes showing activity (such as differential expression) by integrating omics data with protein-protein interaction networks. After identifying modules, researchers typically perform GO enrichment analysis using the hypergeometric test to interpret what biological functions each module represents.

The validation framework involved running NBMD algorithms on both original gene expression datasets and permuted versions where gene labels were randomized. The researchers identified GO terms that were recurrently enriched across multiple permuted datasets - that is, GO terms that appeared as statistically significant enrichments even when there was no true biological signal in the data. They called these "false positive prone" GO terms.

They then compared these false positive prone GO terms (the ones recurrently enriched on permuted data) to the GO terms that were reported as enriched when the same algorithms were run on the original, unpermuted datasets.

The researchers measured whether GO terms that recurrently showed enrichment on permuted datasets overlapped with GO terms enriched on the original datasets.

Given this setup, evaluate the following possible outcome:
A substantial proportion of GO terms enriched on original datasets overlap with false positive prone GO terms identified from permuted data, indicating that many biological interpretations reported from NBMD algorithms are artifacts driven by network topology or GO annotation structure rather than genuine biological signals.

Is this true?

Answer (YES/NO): YES